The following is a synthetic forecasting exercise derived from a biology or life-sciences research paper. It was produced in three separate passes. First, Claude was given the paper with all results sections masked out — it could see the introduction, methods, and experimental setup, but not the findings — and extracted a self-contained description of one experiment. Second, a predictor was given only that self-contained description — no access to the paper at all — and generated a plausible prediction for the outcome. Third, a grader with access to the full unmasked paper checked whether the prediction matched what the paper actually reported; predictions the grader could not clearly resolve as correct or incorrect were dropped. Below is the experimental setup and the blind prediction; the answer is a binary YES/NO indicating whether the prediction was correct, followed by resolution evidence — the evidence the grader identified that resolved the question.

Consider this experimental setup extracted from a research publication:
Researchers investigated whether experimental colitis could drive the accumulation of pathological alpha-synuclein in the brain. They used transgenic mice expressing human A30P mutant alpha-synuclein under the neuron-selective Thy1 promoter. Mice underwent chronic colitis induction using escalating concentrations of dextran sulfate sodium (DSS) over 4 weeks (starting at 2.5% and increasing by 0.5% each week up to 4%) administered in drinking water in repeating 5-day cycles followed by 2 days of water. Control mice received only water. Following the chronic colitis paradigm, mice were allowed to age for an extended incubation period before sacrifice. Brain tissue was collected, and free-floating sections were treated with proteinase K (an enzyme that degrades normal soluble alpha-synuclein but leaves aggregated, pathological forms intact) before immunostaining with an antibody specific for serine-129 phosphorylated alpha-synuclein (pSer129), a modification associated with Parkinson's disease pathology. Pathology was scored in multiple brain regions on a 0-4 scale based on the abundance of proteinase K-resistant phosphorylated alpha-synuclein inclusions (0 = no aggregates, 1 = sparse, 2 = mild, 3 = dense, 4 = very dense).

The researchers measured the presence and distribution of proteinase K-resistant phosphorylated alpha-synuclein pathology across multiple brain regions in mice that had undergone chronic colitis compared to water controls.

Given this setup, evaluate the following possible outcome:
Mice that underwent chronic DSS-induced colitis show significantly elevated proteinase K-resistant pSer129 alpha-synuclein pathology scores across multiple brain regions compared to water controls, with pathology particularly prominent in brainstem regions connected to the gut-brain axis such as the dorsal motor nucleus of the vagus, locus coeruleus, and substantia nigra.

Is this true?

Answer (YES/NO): YES